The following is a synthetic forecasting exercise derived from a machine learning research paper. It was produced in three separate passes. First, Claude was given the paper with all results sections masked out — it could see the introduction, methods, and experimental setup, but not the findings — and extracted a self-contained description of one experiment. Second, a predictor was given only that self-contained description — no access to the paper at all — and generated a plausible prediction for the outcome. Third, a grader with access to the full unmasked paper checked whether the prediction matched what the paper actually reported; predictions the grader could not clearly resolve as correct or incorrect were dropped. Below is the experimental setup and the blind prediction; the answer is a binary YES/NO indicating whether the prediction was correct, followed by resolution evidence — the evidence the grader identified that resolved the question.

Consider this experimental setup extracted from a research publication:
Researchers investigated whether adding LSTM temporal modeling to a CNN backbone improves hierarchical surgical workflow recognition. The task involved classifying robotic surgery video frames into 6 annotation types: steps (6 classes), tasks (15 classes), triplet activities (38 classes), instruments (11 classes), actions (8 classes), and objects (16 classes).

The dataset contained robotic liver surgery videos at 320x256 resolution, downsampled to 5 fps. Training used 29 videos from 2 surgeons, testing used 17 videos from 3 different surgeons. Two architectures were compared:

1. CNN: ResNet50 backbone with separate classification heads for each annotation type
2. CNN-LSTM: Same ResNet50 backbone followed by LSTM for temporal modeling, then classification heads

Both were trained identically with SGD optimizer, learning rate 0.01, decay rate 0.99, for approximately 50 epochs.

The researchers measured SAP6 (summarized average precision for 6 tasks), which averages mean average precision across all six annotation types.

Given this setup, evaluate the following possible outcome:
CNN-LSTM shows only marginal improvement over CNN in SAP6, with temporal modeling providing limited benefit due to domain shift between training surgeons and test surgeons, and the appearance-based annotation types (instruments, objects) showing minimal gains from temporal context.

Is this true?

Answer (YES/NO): NO